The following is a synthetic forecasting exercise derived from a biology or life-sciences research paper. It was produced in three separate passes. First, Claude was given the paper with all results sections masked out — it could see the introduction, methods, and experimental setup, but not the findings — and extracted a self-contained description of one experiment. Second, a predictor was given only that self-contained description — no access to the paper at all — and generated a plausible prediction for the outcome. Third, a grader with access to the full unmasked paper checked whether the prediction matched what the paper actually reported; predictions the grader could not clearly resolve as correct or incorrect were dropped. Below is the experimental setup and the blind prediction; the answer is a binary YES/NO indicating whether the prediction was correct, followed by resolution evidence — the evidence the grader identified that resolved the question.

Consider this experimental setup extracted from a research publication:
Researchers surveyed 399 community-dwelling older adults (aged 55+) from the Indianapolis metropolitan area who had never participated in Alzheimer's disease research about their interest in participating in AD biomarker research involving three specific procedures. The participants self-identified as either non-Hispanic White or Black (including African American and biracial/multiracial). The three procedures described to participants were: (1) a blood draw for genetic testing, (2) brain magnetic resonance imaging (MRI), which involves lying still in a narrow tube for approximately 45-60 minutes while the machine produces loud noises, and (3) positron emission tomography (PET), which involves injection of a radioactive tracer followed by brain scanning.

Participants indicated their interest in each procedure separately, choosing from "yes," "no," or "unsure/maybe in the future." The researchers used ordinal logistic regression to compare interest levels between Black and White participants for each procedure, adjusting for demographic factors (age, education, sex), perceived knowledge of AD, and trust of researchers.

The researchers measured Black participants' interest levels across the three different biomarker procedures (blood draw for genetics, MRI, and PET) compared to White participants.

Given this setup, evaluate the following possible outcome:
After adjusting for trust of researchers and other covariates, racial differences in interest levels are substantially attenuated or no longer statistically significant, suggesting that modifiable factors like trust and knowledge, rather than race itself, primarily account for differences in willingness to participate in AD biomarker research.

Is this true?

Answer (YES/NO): YES